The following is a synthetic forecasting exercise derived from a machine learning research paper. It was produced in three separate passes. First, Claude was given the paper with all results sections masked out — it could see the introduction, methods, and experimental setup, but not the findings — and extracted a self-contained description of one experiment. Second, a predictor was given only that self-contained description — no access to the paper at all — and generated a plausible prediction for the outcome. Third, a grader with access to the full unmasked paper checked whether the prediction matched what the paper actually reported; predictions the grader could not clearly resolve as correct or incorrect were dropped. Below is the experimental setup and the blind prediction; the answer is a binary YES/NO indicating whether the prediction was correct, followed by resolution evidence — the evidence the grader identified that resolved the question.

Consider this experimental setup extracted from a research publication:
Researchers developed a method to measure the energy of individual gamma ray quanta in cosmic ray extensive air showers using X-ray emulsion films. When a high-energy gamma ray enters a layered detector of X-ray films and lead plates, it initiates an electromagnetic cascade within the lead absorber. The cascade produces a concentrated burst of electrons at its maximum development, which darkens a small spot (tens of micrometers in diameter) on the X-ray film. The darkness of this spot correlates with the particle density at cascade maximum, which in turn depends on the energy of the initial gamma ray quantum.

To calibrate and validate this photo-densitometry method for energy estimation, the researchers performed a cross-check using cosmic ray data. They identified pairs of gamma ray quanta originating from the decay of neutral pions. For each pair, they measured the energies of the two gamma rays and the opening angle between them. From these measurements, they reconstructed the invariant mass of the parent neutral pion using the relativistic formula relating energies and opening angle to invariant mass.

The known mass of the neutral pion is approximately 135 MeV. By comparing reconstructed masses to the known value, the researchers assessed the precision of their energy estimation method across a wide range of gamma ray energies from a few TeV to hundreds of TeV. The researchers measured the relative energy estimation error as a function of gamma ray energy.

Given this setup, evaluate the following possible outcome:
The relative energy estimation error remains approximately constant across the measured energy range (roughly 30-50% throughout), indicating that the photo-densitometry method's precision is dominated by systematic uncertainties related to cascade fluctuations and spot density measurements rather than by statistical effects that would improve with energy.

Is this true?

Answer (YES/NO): YES